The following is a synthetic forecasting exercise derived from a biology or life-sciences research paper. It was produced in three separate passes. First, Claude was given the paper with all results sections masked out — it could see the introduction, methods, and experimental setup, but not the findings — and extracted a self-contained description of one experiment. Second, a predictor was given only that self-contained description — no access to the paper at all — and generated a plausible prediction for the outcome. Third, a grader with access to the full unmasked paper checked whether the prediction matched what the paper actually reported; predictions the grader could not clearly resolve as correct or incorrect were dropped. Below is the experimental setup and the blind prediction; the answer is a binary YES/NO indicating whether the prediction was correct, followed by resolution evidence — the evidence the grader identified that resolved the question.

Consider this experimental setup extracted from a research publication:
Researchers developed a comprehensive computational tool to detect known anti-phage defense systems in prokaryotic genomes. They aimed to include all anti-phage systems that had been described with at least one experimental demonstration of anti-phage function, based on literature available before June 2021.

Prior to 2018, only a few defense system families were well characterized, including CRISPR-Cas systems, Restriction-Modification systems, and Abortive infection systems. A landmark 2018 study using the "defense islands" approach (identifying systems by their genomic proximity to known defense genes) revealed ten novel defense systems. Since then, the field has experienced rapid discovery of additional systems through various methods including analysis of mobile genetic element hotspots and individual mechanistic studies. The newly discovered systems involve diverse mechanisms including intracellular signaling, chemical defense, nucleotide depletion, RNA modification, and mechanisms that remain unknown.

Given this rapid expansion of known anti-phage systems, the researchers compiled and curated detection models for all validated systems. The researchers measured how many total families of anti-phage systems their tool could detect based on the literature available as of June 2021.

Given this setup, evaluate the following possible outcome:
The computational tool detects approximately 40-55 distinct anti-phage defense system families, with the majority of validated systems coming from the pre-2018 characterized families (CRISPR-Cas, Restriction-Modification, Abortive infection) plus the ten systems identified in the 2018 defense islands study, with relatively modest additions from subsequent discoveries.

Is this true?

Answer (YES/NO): NO